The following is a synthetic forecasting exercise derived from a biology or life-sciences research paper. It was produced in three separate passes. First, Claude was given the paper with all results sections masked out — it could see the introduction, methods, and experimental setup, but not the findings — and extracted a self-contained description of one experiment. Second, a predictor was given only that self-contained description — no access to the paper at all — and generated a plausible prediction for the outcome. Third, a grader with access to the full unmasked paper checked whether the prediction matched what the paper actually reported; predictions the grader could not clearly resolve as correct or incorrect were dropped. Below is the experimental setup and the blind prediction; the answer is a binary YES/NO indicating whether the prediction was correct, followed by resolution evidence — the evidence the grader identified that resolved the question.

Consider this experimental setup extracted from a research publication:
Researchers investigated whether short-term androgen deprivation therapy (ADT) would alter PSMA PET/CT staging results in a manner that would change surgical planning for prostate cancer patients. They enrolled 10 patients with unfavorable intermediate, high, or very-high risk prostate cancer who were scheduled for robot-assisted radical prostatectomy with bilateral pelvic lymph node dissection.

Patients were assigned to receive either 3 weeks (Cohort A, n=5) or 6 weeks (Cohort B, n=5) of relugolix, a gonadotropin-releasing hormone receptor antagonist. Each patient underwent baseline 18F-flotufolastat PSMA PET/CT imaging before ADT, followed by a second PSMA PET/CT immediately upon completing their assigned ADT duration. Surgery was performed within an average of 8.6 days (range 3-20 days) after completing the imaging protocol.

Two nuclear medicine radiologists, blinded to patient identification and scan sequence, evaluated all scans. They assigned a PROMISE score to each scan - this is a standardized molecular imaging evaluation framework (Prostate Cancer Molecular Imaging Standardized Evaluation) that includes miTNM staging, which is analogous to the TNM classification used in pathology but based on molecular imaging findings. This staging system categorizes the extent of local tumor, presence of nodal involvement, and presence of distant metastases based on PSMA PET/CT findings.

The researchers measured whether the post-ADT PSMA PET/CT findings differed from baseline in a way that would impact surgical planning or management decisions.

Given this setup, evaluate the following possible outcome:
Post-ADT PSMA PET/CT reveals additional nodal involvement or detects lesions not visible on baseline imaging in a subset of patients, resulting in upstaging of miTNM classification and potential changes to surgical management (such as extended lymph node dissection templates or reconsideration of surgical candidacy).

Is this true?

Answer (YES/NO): NO